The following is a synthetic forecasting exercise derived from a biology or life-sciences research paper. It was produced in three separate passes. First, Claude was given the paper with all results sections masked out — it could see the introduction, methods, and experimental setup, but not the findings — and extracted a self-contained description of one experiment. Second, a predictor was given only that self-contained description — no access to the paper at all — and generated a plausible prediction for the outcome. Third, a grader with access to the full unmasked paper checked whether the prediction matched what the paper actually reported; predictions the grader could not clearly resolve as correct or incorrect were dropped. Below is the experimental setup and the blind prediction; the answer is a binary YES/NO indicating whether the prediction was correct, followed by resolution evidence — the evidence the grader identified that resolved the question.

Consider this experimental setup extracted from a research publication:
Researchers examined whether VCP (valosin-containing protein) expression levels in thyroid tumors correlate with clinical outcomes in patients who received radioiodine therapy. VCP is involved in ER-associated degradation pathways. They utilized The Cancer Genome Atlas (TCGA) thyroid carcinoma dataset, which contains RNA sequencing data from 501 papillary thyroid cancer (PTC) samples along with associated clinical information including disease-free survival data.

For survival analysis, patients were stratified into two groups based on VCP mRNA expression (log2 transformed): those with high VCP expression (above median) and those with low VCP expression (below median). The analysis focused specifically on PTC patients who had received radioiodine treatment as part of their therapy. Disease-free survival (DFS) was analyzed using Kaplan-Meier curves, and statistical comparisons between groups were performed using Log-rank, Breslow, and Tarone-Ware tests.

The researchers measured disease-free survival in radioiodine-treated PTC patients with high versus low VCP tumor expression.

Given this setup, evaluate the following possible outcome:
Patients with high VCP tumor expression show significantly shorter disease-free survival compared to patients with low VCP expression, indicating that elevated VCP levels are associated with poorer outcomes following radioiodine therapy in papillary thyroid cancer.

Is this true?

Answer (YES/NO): YES